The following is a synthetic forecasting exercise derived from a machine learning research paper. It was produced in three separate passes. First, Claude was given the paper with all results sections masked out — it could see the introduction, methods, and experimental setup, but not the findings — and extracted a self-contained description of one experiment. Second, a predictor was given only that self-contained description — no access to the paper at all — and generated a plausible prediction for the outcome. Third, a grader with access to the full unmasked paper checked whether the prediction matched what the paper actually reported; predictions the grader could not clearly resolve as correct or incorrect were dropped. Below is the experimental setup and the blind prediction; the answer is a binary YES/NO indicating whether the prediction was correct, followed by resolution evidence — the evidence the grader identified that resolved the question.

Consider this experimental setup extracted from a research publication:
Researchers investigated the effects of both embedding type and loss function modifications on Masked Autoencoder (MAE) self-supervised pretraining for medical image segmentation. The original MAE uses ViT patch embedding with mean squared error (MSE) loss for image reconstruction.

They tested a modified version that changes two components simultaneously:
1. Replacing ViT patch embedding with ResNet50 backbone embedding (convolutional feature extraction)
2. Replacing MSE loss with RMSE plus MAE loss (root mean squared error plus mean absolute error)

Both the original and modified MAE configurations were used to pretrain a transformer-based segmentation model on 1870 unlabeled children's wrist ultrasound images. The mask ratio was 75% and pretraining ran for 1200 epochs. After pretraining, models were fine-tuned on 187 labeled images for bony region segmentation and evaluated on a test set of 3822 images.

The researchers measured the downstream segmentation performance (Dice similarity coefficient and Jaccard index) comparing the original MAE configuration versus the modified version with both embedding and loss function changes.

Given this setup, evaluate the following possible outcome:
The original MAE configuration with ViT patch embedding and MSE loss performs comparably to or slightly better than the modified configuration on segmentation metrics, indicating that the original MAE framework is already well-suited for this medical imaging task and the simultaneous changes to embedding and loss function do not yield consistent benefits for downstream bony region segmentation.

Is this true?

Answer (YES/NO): NO